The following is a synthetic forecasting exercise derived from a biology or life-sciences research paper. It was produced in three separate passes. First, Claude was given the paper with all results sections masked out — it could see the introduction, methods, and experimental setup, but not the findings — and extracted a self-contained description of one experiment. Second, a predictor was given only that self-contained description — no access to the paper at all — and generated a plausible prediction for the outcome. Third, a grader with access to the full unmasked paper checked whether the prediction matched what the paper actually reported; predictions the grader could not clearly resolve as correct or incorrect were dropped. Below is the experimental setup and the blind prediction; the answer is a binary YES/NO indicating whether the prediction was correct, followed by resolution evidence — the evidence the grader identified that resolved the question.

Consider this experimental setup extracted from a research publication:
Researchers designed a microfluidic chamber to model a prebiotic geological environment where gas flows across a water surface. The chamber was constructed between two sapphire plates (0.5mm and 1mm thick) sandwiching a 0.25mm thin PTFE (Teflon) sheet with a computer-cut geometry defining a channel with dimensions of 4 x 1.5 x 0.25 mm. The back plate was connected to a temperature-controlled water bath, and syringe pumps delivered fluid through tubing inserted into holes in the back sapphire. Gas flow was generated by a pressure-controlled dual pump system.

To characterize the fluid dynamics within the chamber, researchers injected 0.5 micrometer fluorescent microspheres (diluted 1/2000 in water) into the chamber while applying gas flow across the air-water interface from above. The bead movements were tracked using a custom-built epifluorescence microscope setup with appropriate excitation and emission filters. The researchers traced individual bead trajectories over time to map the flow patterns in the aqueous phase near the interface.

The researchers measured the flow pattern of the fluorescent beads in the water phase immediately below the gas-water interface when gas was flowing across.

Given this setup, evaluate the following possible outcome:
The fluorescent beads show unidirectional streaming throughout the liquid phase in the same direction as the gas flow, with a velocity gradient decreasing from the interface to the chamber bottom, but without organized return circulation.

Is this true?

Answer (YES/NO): NO